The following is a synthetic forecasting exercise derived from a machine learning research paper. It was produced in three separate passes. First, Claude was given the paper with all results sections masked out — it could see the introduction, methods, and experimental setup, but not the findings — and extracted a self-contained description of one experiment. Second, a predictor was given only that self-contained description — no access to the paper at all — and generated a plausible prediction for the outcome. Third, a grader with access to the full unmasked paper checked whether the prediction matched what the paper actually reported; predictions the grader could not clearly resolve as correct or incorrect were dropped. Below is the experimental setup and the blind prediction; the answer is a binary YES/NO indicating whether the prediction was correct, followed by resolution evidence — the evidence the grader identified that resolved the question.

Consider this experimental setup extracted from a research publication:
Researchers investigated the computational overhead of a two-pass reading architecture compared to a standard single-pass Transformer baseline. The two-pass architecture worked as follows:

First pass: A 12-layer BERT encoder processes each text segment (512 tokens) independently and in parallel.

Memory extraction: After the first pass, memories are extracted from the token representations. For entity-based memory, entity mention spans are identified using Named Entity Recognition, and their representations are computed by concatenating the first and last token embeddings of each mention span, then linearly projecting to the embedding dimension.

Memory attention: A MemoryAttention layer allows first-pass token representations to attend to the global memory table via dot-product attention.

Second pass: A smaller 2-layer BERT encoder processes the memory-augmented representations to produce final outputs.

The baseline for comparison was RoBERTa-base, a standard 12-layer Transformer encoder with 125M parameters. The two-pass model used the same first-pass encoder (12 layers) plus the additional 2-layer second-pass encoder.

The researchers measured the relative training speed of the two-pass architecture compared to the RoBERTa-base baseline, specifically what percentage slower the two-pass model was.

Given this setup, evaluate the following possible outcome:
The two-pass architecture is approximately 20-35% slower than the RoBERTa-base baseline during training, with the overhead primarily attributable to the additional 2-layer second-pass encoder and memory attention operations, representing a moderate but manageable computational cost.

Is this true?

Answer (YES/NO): YES